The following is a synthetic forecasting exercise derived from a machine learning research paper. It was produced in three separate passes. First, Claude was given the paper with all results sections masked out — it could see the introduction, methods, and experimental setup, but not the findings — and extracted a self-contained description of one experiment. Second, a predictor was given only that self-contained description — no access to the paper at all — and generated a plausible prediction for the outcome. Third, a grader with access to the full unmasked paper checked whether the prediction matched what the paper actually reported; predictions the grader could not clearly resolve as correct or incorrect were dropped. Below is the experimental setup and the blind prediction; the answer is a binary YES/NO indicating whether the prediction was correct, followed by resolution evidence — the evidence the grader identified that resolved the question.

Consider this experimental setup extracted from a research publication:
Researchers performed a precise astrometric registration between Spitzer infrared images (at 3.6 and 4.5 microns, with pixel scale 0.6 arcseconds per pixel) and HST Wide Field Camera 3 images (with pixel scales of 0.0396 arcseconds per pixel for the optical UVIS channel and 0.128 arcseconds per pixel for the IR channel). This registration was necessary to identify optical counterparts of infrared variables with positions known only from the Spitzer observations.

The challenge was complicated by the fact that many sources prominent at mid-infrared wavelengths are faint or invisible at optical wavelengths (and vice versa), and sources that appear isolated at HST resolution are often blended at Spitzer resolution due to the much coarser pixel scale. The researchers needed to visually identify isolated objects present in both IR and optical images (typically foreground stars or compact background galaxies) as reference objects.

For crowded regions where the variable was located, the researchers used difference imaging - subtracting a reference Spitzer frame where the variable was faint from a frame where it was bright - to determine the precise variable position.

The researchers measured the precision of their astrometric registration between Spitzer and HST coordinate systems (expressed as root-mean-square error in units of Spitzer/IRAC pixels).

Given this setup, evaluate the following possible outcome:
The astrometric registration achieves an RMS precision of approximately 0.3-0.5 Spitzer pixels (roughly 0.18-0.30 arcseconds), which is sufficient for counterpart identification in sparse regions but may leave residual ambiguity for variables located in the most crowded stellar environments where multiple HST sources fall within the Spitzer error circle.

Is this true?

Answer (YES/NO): NO